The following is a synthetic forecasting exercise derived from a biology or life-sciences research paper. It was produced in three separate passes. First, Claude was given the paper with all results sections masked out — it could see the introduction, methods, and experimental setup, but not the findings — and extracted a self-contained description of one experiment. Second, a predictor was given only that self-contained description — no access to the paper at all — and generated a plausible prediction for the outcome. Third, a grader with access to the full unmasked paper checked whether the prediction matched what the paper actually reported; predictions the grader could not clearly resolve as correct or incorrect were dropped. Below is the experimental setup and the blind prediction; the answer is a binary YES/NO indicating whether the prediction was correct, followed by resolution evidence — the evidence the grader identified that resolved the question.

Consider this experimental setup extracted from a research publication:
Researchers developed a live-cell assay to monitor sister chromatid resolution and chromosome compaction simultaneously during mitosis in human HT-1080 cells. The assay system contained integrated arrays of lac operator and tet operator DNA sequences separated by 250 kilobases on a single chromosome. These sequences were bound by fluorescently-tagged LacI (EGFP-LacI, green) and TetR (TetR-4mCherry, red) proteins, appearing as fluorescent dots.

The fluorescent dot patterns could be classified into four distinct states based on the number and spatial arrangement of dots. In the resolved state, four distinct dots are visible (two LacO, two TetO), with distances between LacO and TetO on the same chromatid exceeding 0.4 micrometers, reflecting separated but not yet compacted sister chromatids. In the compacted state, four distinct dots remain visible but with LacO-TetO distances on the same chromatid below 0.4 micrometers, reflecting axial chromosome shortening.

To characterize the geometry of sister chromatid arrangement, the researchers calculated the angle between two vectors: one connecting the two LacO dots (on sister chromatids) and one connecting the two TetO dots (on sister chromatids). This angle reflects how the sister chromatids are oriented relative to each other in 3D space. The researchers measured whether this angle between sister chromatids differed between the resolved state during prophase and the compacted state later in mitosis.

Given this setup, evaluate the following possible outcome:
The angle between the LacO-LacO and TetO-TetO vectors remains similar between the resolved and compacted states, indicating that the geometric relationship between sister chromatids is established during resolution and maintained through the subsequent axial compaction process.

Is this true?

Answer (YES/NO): NO